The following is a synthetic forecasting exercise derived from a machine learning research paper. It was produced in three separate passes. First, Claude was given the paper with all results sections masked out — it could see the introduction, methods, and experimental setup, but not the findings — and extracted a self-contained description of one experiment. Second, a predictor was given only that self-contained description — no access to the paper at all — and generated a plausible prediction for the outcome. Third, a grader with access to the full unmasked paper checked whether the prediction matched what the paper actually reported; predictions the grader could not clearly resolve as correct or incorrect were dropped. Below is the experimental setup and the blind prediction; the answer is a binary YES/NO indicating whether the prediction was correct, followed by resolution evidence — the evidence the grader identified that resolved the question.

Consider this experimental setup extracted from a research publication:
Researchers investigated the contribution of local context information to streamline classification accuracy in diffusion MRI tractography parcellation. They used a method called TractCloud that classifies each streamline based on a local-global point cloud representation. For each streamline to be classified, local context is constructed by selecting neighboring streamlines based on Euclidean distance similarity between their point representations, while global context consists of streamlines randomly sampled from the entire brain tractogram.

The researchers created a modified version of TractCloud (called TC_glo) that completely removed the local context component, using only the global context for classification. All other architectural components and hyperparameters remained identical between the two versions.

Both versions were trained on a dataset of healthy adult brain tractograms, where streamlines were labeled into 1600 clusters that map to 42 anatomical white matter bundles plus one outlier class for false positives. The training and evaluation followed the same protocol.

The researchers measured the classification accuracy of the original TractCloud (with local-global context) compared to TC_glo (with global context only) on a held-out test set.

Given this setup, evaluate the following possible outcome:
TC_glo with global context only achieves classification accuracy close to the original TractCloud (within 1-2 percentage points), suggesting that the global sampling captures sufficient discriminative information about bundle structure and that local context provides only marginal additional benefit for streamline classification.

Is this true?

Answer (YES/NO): NO